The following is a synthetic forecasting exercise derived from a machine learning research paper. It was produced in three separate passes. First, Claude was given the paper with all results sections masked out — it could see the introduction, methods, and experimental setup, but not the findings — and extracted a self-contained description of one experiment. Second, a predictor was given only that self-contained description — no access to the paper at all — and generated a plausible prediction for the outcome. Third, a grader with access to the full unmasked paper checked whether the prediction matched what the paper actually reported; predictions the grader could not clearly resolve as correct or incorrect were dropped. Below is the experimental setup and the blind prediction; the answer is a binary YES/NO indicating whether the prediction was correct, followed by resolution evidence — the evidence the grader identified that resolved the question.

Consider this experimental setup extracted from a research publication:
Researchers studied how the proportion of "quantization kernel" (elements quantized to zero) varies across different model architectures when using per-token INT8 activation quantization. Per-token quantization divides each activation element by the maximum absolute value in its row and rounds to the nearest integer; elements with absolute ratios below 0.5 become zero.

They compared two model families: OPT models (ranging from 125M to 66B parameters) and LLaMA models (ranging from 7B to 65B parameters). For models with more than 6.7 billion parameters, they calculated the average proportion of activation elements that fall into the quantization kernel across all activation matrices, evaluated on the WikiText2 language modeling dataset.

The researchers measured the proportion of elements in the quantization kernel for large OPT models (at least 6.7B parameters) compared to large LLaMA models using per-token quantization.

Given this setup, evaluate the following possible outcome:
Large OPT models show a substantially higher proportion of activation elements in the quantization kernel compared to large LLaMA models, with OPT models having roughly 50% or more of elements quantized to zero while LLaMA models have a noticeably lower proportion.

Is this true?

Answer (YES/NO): NO